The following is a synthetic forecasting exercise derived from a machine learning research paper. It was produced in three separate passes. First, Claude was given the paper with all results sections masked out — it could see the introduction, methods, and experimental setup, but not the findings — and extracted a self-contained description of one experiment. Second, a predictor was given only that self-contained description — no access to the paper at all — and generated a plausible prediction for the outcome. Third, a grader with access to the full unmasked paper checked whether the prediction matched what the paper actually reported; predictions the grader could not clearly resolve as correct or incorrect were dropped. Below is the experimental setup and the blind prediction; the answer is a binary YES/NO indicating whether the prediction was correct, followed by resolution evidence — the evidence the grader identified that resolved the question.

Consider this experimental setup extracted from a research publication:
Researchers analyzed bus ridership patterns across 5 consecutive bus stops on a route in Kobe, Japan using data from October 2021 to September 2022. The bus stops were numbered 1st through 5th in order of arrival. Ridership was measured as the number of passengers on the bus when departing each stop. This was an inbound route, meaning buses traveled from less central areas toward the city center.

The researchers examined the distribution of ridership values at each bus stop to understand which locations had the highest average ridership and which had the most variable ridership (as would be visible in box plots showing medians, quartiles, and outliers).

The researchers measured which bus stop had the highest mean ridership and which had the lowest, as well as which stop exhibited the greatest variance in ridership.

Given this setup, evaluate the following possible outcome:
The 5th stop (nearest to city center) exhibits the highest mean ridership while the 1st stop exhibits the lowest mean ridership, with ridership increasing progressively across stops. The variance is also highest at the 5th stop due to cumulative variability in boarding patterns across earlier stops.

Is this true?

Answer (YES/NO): NO